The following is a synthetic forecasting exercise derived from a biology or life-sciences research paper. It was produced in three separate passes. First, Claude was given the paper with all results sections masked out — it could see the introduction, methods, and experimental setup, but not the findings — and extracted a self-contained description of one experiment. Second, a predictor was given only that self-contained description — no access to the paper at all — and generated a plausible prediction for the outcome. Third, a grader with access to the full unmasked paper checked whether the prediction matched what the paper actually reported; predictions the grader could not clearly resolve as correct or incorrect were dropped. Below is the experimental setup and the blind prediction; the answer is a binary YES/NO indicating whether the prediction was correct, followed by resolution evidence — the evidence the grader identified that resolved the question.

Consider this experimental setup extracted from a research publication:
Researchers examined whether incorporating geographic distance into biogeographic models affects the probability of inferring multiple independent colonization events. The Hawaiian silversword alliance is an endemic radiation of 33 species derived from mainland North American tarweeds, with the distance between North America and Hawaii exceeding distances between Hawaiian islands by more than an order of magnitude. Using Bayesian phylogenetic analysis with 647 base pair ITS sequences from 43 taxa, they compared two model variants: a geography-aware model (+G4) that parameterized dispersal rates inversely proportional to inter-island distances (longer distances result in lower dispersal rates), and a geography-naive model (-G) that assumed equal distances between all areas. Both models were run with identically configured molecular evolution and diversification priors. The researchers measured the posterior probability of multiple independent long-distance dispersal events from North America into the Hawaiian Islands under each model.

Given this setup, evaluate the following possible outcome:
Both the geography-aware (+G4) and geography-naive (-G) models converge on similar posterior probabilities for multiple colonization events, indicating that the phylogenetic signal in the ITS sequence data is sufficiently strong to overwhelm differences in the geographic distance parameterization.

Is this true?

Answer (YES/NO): NO